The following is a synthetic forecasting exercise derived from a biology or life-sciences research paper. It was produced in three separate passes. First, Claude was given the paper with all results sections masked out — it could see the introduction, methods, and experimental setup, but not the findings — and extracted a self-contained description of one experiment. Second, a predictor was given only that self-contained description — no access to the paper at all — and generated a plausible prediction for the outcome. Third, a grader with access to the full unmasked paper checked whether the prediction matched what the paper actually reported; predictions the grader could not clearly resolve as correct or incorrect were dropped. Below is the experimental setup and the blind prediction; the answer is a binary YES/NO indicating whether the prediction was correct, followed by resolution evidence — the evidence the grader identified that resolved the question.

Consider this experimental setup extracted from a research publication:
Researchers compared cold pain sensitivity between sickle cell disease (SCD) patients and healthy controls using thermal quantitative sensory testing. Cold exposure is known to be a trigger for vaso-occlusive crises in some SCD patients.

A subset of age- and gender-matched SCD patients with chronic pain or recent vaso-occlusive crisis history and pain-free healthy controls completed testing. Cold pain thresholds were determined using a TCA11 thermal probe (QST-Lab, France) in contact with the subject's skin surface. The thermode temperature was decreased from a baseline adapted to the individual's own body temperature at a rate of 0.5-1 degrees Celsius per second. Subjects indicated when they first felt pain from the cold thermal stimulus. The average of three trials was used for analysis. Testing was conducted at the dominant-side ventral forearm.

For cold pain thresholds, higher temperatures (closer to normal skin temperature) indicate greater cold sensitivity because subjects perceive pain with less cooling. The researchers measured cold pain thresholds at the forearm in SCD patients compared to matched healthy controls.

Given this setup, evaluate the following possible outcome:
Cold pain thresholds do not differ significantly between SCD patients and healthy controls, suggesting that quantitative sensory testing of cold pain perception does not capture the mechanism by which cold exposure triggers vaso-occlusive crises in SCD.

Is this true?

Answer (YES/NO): NO